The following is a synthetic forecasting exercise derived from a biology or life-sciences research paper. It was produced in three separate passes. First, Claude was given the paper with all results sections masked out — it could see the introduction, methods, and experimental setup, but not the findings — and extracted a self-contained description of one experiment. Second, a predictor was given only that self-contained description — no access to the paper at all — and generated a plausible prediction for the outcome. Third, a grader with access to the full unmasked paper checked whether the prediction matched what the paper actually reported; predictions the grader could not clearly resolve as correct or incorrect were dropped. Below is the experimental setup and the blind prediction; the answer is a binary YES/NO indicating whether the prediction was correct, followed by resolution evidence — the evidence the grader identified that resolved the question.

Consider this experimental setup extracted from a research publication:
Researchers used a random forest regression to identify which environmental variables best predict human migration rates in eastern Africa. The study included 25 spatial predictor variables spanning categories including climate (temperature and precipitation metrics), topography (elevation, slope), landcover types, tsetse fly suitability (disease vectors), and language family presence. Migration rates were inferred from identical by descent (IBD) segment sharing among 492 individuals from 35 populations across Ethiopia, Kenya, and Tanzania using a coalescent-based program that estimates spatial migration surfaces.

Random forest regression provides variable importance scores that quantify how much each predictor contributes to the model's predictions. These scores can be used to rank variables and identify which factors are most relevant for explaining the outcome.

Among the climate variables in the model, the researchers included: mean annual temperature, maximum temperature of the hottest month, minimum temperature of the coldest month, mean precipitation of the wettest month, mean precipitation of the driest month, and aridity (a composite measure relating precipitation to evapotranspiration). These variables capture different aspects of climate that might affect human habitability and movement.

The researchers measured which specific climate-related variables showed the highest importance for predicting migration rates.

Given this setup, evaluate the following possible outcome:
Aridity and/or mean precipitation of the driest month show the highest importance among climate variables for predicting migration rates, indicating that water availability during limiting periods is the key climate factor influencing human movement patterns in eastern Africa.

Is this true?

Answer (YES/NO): NO